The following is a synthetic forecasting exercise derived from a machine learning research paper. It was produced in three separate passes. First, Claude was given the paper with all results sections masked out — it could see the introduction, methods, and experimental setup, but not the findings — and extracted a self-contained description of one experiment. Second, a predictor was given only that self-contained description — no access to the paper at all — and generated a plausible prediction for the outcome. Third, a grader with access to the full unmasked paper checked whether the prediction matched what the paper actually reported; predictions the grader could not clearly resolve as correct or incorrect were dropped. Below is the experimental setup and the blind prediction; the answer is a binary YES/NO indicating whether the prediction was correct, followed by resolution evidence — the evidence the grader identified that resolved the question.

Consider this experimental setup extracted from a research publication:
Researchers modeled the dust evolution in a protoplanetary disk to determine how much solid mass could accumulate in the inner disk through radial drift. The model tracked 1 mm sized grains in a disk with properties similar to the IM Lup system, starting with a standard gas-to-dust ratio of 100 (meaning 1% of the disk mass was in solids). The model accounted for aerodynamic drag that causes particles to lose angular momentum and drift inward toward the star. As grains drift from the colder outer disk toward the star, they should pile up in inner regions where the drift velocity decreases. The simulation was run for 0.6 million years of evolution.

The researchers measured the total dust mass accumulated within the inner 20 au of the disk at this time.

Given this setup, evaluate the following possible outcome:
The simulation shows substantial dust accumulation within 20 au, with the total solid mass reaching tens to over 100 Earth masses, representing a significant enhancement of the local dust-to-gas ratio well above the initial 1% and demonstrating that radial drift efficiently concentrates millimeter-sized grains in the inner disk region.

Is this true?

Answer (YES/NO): YES